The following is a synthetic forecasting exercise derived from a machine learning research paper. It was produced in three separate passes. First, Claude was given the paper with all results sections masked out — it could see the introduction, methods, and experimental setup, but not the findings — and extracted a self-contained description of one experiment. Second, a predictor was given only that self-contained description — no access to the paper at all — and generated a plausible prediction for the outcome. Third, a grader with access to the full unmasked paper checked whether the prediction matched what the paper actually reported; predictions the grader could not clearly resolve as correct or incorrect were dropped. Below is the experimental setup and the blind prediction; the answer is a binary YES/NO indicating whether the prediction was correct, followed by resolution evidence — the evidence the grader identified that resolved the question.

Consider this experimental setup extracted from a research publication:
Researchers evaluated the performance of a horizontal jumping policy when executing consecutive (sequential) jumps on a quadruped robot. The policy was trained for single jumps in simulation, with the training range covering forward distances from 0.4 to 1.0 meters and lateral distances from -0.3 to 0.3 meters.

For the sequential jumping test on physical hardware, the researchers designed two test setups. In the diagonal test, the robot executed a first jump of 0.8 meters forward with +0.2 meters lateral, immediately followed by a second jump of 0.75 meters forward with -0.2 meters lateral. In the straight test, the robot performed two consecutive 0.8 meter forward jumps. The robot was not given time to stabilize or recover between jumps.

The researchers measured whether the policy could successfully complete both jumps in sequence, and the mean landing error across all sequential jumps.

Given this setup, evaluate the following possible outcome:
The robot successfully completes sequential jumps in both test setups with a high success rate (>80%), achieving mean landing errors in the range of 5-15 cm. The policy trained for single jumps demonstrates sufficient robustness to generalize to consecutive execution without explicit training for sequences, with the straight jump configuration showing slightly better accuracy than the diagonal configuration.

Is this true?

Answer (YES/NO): NO